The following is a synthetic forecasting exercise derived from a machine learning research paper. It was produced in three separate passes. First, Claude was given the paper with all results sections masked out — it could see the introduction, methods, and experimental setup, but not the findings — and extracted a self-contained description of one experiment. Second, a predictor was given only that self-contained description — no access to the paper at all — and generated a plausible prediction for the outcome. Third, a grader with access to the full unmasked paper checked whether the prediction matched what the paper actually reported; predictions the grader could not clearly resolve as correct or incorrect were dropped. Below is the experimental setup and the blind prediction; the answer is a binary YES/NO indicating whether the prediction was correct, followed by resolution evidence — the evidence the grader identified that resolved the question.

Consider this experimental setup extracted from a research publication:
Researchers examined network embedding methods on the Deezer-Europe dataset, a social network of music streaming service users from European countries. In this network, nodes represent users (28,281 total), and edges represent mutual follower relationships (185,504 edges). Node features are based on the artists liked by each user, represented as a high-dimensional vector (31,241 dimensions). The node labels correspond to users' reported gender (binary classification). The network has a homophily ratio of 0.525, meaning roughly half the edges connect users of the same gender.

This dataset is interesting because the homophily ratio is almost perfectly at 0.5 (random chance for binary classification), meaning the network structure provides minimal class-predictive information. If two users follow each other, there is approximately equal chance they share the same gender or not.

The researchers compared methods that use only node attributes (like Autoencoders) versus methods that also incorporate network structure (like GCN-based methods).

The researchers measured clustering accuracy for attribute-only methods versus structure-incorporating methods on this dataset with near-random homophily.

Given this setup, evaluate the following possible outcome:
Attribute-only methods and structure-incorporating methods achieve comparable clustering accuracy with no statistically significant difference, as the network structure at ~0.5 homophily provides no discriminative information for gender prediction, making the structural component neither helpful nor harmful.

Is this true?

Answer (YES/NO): NO